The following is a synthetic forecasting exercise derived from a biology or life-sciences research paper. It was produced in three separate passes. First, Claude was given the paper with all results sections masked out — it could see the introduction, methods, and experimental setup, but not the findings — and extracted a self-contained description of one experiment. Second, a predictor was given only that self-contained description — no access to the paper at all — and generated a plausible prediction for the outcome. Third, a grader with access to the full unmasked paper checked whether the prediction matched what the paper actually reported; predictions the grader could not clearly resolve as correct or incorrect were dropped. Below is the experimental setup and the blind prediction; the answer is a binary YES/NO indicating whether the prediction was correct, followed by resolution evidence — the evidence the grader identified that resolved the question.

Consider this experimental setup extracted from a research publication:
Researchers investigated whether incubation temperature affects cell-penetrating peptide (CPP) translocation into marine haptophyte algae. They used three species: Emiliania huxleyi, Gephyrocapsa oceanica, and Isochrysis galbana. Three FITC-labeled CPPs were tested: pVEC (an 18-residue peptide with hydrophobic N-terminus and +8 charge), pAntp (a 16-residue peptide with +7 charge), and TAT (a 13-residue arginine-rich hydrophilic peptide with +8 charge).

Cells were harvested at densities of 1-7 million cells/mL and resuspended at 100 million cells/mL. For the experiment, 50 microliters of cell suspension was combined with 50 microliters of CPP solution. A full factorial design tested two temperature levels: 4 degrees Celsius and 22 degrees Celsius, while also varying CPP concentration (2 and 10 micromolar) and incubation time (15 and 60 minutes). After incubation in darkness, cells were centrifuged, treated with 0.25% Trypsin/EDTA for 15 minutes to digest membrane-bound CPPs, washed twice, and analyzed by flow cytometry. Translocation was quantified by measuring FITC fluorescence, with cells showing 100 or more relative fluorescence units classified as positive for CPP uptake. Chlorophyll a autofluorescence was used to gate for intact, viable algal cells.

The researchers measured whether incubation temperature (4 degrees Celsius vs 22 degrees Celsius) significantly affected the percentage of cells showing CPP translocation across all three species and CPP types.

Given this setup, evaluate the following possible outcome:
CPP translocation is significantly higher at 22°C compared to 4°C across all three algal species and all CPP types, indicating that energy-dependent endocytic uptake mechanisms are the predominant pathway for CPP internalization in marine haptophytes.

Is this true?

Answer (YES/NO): NO